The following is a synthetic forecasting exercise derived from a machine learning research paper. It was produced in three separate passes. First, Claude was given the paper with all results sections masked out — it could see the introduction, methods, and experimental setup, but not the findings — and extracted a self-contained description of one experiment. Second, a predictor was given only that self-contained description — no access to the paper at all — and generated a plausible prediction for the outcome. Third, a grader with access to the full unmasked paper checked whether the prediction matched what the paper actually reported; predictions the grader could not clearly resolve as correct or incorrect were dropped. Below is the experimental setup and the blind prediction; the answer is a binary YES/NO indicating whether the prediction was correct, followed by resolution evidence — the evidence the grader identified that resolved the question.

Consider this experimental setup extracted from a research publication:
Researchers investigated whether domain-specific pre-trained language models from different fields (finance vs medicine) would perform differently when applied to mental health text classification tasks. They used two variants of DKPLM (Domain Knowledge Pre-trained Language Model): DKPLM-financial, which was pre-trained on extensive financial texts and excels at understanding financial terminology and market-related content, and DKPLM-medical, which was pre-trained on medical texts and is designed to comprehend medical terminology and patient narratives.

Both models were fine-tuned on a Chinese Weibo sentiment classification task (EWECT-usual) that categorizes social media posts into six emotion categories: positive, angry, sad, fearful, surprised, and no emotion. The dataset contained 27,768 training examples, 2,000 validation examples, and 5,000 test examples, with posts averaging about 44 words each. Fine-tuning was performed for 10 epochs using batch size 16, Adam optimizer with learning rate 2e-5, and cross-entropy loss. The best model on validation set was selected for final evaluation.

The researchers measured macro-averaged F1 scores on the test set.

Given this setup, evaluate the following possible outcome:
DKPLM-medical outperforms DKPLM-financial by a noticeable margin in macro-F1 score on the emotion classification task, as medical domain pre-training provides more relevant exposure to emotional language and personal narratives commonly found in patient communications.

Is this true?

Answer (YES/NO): NO